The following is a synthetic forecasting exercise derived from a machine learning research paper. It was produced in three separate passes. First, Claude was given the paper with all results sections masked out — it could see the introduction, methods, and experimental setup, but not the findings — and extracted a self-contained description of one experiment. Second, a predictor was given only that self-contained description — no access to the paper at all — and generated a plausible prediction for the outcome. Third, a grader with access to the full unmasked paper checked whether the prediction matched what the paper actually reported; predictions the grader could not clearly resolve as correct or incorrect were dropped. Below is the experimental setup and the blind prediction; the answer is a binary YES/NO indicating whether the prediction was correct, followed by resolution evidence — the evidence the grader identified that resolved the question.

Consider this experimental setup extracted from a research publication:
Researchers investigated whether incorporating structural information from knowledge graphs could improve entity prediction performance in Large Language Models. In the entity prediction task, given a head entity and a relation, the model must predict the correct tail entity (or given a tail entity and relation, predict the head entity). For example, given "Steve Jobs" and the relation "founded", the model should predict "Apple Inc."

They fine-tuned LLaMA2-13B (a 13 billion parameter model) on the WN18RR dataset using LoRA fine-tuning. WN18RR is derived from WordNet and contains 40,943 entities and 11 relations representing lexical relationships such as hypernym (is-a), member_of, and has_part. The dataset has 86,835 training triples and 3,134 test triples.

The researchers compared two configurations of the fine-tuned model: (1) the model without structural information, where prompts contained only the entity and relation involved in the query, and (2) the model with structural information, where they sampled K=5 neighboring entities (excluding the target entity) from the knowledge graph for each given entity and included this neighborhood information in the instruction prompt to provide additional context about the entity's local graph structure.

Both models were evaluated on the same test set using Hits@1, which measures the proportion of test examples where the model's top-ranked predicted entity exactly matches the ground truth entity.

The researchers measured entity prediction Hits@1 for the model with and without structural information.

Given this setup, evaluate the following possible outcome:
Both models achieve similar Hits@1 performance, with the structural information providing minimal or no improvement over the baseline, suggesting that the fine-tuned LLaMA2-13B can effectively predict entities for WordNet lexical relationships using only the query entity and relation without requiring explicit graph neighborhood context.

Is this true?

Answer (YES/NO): NO